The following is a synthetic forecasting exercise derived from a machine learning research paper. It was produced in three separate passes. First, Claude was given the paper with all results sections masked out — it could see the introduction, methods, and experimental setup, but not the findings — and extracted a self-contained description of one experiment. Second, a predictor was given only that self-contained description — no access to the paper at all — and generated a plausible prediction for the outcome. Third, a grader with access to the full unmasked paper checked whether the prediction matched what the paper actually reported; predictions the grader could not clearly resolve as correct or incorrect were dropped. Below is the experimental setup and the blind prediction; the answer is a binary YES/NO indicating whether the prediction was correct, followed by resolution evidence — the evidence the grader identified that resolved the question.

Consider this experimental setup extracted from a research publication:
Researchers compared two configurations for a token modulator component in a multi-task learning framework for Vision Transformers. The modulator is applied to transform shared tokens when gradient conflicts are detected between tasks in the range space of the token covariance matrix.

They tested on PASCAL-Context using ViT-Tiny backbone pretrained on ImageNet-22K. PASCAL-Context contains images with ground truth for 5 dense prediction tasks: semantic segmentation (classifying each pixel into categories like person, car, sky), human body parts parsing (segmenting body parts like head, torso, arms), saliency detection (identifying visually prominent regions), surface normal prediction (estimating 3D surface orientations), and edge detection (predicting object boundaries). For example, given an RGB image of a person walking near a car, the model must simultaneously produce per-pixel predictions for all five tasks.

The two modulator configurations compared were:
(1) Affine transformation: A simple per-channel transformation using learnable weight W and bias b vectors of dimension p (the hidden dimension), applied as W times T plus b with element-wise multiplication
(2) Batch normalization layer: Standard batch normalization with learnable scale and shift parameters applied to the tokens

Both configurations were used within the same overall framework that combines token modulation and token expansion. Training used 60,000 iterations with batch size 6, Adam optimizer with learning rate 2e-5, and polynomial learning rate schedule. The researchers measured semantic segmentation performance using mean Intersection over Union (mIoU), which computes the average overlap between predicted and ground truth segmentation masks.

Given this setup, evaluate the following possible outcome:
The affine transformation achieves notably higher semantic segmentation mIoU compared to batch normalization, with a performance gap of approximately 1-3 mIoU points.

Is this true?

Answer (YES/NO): NO